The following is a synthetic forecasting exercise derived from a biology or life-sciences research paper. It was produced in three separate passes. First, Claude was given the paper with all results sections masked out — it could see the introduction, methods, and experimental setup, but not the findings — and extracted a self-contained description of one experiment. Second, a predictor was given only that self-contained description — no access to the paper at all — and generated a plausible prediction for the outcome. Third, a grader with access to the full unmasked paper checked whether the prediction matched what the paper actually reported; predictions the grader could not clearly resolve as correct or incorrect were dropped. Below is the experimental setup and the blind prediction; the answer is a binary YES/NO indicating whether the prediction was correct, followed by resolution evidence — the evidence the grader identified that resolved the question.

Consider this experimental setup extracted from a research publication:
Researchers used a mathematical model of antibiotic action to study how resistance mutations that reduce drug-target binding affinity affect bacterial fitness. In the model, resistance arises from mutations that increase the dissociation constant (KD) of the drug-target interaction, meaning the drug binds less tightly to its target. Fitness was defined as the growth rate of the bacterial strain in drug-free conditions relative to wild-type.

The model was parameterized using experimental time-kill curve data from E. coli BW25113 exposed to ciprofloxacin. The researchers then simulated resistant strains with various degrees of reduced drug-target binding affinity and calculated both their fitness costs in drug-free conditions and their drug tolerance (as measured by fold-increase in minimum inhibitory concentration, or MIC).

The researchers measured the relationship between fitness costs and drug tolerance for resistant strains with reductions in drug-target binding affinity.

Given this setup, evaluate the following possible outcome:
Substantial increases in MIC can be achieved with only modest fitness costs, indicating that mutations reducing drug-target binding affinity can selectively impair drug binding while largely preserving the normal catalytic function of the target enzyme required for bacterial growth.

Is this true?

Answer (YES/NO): YES